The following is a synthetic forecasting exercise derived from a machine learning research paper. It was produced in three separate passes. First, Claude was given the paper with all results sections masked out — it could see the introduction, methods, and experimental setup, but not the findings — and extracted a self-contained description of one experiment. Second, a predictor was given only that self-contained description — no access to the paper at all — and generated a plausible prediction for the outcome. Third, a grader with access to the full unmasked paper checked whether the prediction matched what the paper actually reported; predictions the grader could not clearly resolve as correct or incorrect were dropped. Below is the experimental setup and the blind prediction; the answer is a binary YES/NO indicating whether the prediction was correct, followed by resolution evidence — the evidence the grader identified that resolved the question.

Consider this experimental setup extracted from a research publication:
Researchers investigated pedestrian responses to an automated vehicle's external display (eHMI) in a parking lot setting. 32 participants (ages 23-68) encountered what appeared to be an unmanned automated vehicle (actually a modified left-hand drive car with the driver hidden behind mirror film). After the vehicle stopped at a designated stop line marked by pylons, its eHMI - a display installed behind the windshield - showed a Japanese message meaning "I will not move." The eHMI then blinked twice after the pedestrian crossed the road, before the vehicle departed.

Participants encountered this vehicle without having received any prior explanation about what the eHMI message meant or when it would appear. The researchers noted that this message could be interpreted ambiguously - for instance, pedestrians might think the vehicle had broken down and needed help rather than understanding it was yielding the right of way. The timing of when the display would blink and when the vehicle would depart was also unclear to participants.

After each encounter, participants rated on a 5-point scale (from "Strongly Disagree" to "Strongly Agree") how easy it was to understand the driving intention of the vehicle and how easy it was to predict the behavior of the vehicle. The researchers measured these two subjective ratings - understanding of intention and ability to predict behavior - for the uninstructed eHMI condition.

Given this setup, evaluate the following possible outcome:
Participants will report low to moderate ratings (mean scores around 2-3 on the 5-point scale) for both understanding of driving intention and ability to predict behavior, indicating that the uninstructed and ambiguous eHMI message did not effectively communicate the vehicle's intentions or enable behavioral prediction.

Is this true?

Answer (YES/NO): NO